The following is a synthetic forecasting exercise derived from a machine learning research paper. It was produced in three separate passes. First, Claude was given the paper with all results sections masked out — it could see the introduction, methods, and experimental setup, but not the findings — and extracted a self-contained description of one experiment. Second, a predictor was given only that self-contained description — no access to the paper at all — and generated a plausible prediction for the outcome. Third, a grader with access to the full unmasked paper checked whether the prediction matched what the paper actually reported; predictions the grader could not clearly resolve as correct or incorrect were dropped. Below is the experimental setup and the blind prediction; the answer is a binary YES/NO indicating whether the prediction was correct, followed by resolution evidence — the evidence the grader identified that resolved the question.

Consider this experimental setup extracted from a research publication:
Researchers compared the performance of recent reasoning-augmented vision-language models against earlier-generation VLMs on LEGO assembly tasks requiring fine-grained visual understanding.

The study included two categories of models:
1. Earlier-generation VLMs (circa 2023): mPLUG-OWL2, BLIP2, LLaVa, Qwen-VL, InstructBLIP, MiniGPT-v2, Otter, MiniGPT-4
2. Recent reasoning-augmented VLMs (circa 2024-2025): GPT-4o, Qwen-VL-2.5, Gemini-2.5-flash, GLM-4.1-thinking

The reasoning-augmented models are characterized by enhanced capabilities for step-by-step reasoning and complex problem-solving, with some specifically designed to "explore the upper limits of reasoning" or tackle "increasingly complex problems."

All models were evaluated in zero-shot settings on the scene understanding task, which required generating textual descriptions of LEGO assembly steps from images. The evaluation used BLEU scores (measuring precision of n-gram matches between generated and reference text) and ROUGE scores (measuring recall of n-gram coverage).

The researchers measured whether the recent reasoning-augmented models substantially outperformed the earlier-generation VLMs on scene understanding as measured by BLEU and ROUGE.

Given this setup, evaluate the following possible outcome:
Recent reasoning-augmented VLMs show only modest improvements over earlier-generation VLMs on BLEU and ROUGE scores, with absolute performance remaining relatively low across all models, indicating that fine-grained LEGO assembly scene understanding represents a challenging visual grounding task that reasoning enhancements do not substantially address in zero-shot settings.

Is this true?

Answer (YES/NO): NO